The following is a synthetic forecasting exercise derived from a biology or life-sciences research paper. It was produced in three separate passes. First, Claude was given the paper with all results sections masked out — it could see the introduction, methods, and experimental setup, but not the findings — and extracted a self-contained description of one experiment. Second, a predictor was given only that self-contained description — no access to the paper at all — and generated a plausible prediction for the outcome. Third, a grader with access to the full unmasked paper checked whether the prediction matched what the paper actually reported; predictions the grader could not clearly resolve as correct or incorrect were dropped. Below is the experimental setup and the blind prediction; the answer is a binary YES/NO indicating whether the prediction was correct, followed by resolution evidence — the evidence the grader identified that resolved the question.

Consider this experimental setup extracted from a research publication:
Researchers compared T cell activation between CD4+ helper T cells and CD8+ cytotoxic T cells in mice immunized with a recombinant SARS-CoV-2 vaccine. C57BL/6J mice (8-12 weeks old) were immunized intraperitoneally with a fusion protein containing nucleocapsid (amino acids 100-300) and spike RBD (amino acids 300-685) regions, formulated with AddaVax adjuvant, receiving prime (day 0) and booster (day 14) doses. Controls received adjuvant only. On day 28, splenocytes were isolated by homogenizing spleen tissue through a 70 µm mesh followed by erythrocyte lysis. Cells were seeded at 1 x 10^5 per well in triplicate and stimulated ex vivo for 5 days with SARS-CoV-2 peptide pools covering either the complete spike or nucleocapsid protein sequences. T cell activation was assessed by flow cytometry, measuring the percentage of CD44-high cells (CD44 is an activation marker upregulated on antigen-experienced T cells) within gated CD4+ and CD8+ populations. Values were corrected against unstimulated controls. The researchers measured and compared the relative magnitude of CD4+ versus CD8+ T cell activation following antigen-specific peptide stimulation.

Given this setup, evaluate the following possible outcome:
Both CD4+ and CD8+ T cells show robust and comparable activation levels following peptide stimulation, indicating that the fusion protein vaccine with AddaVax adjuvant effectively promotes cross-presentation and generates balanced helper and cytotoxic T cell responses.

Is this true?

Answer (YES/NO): NO